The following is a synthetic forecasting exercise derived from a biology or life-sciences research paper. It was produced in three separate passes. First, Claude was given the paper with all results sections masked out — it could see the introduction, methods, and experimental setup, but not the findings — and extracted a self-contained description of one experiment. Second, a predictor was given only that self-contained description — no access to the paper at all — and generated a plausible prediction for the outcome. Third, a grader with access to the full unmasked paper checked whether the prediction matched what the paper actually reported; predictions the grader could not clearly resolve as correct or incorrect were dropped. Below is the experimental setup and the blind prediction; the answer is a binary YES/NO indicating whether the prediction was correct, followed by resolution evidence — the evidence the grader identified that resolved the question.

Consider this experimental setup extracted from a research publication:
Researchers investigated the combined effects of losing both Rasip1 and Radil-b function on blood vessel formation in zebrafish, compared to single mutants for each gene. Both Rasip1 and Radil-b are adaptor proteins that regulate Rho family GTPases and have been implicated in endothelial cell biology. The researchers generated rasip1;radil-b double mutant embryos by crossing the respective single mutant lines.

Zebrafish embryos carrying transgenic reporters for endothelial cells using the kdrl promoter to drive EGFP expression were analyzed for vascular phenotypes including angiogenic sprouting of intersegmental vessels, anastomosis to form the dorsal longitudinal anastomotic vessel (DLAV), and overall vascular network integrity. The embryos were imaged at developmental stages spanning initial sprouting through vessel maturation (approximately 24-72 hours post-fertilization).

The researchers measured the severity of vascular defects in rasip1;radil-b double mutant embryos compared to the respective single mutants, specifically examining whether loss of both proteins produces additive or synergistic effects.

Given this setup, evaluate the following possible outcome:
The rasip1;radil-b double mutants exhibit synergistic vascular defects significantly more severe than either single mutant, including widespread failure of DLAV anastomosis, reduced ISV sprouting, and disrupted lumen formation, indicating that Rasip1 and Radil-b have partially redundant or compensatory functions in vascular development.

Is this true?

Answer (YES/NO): NO